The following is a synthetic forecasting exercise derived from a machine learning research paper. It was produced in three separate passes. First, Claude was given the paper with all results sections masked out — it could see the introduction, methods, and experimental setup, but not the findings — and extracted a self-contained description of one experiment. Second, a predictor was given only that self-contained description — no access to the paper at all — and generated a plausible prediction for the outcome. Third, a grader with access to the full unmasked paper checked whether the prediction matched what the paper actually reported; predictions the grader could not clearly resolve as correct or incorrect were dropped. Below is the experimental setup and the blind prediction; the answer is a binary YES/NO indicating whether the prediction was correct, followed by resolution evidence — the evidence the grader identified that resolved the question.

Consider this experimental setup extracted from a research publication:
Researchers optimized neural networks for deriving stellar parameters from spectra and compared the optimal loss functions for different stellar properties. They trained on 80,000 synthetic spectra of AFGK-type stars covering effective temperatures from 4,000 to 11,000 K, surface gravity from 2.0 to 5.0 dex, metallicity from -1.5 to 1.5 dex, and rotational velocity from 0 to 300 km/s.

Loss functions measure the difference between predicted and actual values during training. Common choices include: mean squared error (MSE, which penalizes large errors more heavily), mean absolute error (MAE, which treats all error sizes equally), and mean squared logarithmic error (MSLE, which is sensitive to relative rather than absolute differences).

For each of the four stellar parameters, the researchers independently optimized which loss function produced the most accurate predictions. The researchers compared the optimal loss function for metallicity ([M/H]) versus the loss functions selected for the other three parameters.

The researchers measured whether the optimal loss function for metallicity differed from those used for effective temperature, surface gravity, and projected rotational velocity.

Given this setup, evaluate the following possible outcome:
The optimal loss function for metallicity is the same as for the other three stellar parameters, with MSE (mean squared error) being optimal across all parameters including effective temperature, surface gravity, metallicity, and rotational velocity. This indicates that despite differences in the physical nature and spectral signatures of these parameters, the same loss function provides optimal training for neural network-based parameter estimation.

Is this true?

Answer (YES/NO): NO